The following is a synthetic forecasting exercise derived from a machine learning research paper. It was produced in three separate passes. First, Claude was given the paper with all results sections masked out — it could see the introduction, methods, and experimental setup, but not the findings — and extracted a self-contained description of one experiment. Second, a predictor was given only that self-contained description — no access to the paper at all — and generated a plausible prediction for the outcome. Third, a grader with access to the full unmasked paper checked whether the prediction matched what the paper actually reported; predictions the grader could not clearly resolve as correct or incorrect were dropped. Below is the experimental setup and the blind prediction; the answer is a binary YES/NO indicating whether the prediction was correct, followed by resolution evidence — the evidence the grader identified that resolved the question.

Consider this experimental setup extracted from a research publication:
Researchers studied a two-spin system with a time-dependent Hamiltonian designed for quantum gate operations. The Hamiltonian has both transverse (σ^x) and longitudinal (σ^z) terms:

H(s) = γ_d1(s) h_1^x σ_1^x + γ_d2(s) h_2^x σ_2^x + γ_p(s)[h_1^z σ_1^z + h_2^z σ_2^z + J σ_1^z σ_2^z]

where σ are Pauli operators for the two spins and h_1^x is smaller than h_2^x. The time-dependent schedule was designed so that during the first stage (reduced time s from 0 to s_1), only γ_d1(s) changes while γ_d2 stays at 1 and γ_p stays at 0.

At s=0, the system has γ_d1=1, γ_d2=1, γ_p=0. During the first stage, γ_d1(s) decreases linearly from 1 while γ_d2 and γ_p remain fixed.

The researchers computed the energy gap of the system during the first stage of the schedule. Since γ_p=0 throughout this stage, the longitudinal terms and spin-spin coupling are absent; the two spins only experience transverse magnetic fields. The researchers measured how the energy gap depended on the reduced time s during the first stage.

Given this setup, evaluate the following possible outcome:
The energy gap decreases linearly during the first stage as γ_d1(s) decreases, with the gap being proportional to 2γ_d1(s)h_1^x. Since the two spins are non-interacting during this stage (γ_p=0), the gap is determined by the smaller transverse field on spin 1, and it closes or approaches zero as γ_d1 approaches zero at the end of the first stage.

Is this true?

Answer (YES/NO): NO